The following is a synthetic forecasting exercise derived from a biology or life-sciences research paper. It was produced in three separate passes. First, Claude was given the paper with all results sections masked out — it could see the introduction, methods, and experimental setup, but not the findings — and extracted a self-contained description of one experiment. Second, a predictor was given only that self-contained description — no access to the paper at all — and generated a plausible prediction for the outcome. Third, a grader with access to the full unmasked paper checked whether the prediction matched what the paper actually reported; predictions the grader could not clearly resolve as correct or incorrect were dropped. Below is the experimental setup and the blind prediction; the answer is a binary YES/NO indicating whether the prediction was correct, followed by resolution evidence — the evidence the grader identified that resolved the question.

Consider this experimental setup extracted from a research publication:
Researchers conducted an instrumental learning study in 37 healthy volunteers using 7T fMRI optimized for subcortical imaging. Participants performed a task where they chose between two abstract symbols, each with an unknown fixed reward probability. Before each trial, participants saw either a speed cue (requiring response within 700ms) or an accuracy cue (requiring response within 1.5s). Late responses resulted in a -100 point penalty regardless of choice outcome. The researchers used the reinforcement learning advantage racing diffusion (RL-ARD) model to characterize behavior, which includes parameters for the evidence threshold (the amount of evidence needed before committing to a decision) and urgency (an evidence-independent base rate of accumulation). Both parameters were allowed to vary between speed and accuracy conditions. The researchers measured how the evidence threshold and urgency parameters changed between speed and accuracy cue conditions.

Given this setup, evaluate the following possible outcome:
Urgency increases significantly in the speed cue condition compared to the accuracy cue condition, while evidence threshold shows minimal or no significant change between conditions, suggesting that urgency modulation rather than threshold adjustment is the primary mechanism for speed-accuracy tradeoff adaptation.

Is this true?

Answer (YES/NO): NO